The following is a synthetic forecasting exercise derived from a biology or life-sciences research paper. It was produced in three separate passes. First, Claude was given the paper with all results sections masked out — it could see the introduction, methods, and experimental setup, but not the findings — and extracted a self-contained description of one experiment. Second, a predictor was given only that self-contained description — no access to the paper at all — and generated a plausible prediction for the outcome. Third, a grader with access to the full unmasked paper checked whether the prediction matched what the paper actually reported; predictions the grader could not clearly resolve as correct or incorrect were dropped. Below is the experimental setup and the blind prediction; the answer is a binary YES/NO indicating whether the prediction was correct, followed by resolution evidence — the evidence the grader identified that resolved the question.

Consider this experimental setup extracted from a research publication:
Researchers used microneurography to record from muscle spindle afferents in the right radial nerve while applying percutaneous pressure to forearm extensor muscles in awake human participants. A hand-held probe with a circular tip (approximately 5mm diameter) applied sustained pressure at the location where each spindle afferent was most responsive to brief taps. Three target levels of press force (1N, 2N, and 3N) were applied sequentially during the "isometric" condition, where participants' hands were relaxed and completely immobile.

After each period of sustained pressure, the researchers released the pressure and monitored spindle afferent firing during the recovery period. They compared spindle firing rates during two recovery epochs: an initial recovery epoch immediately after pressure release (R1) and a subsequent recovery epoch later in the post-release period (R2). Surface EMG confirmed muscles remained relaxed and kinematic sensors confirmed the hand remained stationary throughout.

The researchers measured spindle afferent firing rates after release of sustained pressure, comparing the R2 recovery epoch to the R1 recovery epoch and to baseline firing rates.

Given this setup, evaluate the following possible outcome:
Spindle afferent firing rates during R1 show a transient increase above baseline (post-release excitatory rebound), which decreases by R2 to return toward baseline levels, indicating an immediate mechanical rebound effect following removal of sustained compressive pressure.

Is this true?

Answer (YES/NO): NO